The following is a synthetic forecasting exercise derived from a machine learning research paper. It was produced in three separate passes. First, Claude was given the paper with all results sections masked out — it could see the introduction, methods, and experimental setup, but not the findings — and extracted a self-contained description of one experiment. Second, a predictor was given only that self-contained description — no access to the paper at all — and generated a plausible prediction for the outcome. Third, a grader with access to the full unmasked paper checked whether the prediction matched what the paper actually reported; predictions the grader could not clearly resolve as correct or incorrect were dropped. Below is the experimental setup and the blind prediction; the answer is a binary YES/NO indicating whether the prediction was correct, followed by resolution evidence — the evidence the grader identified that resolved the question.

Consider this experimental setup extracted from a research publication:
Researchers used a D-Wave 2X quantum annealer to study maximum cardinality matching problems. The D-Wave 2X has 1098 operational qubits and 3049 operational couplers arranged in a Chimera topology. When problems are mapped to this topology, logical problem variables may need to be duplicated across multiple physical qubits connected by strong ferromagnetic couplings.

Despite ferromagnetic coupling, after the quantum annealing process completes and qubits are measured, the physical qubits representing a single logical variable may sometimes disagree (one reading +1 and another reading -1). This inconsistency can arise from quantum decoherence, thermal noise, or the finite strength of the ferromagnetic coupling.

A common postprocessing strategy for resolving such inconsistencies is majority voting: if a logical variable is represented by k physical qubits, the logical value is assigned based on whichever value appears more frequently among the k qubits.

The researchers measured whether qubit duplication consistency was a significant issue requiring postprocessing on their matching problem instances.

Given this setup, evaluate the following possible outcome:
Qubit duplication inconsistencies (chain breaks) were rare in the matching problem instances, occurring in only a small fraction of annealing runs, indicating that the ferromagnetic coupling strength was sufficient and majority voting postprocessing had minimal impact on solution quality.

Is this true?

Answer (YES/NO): NO